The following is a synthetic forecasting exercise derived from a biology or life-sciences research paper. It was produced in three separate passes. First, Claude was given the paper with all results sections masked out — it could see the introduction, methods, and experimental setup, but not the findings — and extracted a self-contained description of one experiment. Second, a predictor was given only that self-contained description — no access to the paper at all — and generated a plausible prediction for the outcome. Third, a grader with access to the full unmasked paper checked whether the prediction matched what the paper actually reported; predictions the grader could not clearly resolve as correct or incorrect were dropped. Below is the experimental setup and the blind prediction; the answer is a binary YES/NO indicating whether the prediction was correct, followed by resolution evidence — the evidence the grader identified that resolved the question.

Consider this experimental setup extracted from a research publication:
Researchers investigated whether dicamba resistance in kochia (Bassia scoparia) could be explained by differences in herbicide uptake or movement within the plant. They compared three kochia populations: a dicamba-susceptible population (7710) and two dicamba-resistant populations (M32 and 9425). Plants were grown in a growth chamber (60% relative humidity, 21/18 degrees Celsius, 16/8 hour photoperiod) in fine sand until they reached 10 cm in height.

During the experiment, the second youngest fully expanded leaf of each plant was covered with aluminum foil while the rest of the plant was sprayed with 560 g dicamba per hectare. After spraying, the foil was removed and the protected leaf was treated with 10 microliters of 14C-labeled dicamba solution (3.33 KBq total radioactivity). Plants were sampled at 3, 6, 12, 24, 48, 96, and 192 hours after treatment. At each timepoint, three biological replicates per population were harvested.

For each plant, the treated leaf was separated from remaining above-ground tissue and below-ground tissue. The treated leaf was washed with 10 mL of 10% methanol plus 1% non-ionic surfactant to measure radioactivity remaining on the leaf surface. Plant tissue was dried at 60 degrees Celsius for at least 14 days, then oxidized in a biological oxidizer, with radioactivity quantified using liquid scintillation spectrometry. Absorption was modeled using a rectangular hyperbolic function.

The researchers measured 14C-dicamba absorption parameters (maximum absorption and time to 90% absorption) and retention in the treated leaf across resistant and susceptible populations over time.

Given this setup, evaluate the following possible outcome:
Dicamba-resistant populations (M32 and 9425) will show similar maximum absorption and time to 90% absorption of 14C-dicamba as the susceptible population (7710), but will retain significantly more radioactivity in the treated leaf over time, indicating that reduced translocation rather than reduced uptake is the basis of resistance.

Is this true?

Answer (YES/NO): NO